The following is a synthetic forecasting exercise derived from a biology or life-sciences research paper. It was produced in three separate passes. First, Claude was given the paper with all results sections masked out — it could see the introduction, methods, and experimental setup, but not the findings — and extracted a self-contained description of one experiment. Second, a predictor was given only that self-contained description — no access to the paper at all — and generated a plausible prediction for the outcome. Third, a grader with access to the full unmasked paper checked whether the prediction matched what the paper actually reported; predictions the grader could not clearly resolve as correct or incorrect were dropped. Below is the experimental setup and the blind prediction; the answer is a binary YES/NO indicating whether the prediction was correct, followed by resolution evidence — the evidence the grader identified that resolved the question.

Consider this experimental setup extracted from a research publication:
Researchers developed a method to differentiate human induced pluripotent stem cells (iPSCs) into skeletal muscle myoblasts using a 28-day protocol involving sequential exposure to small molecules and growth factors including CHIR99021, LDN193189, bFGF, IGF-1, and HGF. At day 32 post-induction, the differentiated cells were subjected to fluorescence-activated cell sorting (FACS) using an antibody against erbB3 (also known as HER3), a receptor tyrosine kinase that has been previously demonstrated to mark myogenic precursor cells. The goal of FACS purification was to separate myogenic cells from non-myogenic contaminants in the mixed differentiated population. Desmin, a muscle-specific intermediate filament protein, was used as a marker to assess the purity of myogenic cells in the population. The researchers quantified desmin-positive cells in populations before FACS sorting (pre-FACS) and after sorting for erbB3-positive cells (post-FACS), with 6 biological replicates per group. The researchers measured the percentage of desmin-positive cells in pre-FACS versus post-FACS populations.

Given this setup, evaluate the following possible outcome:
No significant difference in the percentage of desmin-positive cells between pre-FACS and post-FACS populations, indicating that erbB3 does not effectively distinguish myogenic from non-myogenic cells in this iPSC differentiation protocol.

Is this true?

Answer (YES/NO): NO